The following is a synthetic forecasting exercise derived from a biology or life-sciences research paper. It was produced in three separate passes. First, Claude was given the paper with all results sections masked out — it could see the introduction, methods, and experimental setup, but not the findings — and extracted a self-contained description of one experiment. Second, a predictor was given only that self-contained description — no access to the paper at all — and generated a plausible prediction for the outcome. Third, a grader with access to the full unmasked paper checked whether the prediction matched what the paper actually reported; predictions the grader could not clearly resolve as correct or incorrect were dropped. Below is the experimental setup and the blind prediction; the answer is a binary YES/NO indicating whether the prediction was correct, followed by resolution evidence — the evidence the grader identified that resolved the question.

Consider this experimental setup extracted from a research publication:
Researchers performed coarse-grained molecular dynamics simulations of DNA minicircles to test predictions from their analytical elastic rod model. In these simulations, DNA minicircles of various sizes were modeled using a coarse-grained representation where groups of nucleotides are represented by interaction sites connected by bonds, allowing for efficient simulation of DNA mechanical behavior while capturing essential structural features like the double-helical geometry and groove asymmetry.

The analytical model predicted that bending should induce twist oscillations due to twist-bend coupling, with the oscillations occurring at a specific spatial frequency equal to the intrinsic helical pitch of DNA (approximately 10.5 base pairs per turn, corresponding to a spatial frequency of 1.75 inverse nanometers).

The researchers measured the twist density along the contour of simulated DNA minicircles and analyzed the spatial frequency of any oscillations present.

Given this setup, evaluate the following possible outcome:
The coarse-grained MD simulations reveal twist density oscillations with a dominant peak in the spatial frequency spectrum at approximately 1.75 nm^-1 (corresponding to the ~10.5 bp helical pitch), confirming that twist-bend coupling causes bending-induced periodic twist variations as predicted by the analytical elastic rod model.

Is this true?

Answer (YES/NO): YES